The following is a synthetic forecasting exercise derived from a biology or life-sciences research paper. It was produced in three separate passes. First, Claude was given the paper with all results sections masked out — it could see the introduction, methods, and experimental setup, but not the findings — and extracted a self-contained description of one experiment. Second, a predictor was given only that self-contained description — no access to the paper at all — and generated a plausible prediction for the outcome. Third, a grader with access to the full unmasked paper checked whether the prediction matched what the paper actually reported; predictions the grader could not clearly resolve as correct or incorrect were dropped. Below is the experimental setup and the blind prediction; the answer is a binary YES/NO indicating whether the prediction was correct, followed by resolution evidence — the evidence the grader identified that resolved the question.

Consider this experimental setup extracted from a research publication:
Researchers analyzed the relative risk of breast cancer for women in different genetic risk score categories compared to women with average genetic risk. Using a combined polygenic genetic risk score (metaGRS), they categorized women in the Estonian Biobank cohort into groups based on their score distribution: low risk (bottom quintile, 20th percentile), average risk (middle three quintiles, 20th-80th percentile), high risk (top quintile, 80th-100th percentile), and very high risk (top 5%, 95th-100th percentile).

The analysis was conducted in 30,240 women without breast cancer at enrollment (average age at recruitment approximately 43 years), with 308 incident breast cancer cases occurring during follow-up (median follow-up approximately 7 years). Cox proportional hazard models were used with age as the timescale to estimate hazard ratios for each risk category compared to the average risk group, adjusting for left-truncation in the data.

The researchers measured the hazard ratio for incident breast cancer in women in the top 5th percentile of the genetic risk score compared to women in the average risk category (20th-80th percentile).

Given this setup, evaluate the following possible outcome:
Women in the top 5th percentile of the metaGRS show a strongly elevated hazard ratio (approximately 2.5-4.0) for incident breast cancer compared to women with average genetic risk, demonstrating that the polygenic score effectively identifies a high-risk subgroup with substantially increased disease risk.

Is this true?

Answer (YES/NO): YES